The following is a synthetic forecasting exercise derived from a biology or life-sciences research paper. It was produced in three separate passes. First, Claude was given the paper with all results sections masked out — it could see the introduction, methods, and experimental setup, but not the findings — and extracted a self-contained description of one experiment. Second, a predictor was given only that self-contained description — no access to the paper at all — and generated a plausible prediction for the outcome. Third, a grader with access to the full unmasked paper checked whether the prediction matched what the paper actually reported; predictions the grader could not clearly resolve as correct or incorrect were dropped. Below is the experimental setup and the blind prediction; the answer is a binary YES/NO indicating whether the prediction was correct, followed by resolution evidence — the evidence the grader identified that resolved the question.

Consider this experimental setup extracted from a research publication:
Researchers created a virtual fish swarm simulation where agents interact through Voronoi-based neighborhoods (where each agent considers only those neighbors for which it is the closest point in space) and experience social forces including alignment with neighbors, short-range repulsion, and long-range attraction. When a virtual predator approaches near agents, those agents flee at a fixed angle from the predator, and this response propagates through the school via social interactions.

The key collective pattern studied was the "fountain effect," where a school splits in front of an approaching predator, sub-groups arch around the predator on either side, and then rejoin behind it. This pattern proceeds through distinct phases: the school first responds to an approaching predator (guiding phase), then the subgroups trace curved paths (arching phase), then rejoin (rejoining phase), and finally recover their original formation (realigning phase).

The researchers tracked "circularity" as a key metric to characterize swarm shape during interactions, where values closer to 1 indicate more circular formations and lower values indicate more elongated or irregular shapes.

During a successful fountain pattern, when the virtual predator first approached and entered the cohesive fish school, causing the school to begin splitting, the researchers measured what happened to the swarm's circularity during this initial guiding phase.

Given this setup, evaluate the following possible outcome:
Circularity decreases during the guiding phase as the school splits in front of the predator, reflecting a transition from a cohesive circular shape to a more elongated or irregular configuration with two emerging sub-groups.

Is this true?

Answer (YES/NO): YES